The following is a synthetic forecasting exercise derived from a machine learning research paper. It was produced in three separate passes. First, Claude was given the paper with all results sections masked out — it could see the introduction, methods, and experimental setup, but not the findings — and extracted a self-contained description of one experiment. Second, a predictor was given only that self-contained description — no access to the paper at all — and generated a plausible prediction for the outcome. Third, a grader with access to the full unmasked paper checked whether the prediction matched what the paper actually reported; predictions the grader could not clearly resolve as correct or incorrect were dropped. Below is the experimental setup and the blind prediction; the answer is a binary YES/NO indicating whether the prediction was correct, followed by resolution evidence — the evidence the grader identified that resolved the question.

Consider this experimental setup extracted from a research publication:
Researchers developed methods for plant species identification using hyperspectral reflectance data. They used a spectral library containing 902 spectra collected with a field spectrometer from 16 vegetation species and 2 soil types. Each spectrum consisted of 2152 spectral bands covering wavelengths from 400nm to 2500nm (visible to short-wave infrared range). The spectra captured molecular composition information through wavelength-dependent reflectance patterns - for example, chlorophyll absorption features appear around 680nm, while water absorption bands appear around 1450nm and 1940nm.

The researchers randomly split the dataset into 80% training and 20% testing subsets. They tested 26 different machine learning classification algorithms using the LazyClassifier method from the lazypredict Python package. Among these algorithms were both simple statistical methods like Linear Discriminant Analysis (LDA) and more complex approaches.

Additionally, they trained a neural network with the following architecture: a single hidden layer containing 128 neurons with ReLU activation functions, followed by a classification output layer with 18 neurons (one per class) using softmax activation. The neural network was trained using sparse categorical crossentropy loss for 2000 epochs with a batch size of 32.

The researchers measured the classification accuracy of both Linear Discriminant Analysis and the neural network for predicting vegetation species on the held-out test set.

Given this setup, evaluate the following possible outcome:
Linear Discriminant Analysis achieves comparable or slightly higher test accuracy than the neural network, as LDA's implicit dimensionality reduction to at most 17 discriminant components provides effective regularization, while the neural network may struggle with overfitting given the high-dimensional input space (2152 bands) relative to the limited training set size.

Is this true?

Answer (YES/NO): YES